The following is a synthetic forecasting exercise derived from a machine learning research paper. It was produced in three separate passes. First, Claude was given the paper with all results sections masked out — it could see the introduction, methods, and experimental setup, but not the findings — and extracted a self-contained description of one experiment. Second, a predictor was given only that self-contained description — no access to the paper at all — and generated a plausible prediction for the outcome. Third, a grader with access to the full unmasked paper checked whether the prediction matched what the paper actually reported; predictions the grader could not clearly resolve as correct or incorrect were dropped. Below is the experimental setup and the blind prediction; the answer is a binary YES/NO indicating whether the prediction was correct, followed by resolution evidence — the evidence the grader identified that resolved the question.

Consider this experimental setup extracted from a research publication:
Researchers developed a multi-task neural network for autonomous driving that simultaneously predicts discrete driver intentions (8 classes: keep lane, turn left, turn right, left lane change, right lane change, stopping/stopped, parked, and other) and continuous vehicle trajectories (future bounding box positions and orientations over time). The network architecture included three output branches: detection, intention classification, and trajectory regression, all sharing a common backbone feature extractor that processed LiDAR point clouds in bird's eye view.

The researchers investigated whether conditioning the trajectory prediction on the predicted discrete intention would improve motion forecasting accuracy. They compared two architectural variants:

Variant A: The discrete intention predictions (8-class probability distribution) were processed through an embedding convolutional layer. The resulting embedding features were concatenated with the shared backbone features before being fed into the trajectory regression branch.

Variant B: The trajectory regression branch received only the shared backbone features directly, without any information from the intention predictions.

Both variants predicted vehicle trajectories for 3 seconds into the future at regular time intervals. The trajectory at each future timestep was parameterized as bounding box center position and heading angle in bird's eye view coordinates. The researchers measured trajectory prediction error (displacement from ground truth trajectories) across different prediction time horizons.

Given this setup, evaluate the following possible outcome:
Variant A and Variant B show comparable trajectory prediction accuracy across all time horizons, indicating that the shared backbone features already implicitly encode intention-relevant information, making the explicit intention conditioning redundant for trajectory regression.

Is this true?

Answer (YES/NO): NO